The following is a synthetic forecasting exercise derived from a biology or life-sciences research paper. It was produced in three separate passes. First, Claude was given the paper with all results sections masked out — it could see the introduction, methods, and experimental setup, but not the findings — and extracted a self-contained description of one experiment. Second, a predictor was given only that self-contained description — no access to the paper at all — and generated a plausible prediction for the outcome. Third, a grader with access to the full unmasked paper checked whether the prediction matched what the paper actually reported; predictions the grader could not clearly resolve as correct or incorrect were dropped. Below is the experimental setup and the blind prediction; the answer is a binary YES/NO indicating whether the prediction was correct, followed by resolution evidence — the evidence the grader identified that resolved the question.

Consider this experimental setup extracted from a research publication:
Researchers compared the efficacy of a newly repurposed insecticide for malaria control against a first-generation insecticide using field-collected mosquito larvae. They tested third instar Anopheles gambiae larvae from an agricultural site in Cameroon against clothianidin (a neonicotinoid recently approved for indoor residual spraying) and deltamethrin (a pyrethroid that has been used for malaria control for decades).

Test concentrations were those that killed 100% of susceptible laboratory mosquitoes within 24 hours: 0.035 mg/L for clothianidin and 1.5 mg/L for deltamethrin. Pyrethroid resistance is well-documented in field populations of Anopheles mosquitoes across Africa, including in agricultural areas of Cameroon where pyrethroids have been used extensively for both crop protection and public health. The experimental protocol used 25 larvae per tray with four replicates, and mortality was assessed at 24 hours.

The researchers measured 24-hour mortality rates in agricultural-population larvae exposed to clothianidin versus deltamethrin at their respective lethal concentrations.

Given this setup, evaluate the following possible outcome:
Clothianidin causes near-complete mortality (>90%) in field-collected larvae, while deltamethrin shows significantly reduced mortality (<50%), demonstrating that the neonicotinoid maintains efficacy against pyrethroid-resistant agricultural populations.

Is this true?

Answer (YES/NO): NO